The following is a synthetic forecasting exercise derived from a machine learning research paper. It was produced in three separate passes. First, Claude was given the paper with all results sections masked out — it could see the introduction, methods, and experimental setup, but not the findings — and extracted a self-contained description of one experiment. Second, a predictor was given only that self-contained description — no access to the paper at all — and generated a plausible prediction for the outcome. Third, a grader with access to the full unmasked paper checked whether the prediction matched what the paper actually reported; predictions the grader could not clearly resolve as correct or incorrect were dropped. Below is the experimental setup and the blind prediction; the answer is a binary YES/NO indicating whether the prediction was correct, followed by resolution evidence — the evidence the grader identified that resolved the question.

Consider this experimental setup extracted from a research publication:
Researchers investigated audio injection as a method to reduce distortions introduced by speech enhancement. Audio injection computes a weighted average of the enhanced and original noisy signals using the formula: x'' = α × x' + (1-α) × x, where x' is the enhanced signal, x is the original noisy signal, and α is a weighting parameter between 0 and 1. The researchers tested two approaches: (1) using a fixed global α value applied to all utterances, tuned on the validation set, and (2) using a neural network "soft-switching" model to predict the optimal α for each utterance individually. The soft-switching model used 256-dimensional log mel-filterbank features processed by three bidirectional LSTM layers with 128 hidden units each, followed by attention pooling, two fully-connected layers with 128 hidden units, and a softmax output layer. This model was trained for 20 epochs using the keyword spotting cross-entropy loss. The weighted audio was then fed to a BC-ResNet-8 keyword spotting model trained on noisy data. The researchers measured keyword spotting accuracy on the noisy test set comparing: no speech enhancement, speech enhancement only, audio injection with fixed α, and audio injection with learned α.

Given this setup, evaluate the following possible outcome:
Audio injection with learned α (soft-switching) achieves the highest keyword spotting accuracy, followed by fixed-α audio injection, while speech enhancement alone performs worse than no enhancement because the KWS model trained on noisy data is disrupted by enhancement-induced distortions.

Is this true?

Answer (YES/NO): NO